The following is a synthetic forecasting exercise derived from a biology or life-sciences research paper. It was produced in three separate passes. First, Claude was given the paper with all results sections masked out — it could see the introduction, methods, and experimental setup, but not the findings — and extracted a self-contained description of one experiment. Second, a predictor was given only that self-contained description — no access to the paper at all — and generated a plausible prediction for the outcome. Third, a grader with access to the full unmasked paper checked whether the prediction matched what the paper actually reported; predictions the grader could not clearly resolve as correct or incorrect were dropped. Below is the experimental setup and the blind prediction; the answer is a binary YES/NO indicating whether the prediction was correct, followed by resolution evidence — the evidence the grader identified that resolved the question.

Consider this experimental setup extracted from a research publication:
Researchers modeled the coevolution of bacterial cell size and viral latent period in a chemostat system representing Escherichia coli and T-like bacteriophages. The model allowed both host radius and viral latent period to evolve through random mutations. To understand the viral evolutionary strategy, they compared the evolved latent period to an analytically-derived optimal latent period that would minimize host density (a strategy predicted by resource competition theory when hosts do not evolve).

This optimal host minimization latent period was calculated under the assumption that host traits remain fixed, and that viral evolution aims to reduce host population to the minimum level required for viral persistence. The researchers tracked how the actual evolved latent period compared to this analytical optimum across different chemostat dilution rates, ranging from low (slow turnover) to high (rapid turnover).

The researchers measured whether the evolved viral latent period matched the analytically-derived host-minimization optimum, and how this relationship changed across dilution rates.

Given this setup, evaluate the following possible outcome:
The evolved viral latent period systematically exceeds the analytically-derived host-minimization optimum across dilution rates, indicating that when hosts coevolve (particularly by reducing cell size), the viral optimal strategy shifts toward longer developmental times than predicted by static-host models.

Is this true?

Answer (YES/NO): NO